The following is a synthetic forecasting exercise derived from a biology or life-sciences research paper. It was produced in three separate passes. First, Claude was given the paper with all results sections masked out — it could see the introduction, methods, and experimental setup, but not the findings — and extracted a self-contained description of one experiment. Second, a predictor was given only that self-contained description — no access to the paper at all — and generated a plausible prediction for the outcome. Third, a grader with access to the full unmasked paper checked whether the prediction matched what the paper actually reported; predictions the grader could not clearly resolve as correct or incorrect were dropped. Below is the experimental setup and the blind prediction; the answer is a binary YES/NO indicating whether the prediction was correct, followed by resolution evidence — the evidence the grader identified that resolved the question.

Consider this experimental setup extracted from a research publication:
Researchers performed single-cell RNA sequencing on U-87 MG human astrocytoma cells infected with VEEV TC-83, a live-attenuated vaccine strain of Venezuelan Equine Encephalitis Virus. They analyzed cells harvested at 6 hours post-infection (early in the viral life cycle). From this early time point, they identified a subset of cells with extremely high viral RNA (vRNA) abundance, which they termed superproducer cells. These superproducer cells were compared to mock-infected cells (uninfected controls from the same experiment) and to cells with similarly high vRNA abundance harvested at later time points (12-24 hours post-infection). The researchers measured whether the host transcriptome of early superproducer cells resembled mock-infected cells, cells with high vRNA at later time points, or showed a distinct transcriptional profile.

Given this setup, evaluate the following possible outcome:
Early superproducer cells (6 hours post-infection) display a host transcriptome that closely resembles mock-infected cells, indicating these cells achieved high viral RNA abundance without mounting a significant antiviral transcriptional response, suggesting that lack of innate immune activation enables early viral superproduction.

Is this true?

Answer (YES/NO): NO